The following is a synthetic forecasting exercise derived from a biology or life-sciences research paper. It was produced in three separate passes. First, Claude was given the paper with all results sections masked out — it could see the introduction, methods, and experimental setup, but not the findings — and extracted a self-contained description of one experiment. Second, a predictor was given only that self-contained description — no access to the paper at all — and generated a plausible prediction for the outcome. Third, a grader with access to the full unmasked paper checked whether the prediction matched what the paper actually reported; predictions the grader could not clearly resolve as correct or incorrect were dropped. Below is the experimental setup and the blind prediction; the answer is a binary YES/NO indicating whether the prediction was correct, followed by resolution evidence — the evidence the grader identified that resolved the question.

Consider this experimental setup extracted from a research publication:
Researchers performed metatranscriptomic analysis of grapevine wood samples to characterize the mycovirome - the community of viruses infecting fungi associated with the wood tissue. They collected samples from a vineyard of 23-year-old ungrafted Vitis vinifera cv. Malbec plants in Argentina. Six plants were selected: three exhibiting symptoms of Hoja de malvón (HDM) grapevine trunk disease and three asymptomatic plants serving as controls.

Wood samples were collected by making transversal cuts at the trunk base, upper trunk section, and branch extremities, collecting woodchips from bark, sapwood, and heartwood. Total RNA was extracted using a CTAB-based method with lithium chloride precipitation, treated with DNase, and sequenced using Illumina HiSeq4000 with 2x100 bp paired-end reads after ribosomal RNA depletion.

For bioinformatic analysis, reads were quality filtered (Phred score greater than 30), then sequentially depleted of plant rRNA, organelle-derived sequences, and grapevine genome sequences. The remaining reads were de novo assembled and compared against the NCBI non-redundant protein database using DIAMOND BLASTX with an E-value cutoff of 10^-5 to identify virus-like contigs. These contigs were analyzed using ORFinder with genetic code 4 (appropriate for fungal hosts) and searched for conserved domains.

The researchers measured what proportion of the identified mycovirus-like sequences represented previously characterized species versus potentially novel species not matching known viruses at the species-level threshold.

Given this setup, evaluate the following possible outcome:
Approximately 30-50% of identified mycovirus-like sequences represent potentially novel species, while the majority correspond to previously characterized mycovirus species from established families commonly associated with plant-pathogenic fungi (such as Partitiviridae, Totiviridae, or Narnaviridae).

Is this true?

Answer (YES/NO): NO